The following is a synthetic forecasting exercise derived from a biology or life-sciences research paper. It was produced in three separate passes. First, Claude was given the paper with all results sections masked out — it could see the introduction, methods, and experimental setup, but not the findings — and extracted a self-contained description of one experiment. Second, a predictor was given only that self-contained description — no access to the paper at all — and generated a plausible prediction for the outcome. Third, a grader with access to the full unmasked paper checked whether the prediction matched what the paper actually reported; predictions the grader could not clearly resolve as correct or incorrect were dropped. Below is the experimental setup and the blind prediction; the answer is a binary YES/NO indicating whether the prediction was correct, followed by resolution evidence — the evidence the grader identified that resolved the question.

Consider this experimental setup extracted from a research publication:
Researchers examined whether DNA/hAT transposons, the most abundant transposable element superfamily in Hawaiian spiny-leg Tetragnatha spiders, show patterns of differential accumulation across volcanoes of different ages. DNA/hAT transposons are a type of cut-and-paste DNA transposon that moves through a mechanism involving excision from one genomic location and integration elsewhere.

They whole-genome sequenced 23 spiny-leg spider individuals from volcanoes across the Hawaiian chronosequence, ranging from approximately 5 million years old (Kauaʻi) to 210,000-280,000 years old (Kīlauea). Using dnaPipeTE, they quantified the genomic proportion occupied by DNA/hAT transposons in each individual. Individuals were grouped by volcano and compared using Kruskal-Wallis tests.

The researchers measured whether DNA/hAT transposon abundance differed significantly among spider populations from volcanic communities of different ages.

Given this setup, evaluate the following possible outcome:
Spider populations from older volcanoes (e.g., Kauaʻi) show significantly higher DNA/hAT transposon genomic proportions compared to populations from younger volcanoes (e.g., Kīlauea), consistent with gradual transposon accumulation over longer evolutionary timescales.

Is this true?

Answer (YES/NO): NO